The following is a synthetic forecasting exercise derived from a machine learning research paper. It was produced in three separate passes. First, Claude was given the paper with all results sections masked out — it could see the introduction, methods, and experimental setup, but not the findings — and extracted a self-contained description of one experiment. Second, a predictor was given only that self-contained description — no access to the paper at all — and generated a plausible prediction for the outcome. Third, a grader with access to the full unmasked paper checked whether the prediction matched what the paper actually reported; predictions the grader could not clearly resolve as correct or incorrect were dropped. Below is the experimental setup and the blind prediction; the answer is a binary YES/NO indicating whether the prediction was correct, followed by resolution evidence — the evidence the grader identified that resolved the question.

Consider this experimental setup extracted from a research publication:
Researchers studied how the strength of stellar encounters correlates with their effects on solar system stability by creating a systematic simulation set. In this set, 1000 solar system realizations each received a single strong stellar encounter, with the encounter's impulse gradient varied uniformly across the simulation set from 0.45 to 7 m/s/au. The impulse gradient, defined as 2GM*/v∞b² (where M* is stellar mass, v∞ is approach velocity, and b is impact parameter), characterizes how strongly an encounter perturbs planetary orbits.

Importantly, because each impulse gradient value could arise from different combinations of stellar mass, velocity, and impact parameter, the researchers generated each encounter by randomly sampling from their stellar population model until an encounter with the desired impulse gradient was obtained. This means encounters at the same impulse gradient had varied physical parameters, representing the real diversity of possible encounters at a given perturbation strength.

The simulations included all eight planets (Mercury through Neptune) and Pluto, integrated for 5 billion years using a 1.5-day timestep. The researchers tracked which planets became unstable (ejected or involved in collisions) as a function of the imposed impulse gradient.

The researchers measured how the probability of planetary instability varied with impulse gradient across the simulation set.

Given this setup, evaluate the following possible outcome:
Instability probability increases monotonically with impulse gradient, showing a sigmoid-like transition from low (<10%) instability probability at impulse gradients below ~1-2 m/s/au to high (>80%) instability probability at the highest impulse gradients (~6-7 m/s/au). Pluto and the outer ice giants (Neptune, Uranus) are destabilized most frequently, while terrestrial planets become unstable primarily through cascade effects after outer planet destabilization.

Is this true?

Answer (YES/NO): NO